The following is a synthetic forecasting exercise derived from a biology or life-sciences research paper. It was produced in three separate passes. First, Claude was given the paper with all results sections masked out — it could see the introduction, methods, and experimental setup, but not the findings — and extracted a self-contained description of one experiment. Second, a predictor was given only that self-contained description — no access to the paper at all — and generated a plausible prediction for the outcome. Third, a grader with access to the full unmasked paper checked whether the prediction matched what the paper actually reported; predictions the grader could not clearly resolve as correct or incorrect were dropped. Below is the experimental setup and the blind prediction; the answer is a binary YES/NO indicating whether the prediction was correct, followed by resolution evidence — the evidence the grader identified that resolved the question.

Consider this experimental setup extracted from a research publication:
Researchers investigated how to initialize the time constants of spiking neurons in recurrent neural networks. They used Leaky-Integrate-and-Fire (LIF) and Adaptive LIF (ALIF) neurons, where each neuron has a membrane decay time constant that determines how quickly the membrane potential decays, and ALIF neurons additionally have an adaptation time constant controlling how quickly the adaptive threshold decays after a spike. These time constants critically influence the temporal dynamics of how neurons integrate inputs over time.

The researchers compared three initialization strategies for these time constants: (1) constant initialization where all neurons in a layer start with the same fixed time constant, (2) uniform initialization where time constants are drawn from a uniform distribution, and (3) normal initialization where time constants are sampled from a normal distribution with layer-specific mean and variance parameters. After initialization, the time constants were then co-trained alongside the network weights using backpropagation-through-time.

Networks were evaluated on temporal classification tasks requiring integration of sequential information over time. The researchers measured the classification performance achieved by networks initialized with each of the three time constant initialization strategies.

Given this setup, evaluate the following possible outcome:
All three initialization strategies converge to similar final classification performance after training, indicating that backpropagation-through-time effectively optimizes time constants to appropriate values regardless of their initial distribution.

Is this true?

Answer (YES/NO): NO